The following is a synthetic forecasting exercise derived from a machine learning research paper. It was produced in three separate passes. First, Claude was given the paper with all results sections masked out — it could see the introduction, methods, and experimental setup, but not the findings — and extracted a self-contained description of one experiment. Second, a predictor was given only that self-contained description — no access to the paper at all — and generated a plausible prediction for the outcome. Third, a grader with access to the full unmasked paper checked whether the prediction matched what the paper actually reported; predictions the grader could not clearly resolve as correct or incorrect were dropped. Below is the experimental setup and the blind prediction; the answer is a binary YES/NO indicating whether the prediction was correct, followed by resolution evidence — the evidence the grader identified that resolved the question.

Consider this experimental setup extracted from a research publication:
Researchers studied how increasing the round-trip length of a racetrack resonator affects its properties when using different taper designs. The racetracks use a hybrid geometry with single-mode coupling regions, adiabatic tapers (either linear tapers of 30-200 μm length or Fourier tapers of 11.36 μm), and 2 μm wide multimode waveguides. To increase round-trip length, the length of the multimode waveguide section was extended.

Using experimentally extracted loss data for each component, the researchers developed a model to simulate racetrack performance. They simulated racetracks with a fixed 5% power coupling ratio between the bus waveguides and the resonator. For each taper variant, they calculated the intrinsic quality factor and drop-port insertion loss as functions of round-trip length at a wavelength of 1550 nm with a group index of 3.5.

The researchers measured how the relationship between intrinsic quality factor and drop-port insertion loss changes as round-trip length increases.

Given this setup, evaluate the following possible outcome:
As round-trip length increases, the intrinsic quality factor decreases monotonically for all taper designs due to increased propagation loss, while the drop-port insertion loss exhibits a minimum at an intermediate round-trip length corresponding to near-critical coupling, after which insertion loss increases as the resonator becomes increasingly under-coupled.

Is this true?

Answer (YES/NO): NO